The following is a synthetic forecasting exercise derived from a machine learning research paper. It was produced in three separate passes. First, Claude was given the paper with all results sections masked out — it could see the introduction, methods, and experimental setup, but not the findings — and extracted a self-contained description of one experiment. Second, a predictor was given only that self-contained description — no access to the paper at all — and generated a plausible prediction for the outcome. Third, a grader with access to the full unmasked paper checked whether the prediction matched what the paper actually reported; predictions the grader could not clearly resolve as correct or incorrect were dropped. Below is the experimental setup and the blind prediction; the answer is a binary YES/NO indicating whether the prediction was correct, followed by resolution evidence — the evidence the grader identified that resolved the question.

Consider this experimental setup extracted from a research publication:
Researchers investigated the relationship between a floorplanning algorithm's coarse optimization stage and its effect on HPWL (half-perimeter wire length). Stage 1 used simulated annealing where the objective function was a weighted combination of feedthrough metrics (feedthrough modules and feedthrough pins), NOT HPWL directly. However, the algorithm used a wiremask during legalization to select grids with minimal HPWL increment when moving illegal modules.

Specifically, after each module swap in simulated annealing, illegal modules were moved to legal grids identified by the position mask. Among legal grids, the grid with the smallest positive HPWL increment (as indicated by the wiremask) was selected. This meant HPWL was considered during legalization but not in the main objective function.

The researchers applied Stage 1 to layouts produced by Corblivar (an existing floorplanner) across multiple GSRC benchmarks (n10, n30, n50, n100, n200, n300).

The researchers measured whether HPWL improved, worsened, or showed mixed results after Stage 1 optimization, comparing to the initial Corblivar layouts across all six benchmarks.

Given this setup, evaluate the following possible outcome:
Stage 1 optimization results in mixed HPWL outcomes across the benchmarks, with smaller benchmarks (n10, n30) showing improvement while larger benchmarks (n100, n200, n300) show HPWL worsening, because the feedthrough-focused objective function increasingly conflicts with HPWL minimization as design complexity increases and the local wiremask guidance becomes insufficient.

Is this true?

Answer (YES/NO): NO